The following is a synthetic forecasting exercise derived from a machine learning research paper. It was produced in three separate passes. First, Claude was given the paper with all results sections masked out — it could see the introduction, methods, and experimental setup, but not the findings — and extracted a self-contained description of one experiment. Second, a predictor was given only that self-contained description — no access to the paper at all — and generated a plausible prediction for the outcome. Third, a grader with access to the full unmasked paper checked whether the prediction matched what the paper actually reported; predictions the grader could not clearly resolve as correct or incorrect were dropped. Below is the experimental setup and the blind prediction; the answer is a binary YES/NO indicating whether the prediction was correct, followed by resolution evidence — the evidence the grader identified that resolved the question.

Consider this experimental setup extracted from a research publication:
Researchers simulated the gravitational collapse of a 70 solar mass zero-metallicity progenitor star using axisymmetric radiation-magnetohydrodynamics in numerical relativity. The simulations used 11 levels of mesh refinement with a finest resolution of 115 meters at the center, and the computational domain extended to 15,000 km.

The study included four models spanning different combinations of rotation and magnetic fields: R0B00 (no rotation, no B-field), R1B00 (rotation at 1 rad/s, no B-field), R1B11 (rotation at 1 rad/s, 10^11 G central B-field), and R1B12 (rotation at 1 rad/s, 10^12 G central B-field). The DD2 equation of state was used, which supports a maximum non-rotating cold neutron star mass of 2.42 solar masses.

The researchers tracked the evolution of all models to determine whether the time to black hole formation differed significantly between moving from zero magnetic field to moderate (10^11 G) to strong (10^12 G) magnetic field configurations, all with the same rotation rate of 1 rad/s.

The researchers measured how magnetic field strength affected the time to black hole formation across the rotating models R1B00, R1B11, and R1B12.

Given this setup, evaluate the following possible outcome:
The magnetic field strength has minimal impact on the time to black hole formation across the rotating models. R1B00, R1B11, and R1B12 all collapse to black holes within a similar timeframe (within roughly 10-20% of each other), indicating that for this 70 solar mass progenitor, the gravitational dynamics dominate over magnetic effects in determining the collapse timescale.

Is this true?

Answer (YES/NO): YES